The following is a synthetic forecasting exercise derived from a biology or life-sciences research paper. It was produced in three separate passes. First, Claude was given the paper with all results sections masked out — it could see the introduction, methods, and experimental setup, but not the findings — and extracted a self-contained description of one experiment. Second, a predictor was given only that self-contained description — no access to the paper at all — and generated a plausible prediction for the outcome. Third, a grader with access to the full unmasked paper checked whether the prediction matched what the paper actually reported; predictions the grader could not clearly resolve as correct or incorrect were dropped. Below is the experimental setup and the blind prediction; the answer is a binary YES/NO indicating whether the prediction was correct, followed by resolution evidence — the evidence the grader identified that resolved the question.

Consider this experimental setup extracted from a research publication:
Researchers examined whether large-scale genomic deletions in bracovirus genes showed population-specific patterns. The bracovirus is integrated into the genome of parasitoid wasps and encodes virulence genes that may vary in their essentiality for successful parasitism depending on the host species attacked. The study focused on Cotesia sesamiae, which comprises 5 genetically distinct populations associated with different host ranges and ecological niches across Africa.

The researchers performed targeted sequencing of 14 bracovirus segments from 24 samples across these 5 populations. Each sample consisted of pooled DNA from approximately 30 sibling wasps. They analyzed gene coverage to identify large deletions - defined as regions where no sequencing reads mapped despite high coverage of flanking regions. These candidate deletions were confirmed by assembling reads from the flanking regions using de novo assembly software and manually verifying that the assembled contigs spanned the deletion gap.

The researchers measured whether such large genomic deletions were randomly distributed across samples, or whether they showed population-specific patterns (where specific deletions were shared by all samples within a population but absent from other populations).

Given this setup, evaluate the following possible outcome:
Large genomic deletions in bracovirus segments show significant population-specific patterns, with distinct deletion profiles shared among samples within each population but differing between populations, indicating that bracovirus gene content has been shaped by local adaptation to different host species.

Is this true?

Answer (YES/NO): YES